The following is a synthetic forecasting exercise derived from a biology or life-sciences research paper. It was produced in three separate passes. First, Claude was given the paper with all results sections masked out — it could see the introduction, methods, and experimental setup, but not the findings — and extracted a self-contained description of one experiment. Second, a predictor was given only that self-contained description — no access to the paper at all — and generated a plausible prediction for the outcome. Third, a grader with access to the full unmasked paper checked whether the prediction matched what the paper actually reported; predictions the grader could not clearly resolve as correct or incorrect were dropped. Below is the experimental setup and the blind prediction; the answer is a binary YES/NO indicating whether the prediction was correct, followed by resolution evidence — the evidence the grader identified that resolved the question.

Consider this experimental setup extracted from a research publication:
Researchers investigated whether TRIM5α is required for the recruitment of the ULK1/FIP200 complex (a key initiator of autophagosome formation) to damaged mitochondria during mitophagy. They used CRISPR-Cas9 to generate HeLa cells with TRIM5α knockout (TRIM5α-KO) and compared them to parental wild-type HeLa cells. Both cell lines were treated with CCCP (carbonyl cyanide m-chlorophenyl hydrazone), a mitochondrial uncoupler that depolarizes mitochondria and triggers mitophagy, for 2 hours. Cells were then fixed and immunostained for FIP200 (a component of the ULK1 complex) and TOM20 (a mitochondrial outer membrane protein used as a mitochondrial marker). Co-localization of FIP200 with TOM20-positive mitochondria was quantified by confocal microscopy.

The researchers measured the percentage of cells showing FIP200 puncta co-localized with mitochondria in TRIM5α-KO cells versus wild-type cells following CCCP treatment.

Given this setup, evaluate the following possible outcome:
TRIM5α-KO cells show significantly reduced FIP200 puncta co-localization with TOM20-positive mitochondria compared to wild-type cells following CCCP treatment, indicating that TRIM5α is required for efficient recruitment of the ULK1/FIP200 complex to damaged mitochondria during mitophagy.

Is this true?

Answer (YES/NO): YES